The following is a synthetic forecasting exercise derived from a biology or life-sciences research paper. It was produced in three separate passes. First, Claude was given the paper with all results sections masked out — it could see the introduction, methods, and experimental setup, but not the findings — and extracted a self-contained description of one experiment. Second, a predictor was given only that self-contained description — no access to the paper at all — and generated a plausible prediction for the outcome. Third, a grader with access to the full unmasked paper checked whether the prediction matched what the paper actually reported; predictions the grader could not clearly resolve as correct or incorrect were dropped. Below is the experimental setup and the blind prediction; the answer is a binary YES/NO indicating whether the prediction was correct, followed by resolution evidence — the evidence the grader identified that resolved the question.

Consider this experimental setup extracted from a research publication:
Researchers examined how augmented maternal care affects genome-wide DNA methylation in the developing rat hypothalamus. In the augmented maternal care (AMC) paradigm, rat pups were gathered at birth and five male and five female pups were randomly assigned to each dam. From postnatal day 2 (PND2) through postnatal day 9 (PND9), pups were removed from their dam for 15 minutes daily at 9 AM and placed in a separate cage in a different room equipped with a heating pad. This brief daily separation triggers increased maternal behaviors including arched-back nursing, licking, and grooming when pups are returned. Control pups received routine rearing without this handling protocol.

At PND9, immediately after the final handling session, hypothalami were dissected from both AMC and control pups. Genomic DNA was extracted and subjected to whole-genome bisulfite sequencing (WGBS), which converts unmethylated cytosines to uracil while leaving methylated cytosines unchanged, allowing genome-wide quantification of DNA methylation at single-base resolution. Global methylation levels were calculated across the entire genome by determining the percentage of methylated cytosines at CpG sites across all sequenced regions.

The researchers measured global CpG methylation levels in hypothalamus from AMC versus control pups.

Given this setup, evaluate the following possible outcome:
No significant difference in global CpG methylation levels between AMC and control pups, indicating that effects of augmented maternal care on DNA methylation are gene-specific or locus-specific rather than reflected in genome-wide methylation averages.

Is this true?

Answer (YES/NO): NO